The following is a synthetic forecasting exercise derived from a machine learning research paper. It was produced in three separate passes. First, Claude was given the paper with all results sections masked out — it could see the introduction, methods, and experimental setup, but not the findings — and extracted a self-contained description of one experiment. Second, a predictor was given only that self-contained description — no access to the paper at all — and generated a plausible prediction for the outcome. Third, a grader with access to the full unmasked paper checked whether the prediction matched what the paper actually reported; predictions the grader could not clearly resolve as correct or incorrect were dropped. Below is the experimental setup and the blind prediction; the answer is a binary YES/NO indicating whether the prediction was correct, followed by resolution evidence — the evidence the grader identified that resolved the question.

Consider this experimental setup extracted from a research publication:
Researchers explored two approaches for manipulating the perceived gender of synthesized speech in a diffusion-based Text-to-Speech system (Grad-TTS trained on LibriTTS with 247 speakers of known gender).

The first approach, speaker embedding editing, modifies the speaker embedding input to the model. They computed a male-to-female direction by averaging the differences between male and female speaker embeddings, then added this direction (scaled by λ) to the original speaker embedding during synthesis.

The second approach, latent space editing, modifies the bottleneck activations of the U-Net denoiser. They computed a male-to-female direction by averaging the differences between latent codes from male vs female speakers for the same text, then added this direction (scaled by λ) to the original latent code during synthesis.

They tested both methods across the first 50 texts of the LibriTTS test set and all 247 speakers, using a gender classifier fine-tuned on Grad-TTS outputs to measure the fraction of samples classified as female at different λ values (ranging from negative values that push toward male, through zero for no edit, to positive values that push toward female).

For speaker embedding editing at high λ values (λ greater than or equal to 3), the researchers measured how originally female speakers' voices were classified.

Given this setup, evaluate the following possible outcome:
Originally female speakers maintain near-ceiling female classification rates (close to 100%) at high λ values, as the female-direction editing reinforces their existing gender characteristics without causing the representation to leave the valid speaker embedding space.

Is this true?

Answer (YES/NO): NO